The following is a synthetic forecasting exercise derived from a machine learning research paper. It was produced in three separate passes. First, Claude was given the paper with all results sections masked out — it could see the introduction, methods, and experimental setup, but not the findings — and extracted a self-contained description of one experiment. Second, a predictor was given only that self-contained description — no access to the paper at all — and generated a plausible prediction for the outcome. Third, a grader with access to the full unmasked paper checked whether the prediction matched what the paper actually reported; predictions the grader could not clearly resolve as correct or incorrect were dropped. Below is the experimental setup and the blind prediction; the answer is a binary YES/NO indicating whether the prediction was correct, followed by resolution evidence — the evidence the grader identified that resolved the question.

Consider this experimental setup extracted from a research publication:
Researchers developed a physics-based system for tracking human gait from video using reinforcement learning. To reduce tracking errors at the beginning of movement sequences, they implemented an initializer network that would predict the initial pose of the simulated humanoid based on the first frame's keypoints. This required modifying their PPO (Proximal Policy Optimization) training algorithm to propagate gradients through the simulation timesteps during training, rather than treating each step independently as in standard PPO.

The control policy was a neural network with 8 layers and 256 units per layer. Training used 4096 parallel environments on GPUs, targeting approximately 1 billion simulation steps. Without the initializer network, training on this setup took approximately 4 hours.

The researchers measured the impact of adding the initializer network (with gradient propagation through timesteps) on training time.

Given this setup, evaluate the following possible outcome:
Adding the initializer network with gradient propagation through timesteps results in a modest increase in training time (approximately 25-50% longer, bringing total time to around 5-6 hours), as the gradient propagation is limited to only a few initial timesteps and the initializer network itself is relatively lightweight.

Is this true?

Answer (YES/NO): NO